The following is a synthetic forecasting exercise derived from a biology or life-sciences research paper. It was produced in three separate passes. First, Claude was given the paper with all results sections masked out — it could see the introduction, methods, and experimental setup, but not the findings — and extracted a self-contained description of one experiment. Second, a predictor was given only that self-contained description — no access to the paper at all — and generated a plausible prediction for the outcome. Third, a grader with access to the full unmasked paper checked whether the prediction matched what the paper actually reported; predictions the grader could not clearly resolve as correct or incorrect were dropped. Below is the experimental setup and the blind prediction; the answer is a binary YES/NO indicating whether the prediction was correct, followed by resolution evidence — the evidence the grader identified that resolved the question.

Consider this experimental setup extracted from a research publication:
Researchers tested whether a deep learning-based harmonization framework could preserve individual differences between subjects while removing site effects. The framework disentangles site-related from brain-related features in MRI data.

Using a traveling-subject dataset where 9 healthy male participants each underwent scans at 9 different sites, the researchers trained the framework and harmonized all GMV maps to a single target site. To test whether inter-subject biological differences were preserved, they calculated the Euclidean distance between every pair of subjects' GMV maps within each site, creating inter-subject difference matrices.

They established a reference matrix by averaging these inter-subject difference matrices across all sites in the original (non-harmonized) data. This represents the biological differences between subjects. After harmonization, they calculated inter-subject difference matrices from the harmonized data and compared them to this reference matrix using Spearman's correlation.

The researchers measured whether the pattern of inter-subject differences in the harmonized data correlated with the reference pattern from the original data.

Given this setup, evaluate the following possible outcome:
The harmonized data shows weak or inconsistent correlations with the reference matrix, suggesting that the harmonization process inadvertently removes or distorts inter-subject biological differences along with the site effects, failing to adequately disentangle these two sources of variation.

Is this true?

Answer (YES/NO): NO